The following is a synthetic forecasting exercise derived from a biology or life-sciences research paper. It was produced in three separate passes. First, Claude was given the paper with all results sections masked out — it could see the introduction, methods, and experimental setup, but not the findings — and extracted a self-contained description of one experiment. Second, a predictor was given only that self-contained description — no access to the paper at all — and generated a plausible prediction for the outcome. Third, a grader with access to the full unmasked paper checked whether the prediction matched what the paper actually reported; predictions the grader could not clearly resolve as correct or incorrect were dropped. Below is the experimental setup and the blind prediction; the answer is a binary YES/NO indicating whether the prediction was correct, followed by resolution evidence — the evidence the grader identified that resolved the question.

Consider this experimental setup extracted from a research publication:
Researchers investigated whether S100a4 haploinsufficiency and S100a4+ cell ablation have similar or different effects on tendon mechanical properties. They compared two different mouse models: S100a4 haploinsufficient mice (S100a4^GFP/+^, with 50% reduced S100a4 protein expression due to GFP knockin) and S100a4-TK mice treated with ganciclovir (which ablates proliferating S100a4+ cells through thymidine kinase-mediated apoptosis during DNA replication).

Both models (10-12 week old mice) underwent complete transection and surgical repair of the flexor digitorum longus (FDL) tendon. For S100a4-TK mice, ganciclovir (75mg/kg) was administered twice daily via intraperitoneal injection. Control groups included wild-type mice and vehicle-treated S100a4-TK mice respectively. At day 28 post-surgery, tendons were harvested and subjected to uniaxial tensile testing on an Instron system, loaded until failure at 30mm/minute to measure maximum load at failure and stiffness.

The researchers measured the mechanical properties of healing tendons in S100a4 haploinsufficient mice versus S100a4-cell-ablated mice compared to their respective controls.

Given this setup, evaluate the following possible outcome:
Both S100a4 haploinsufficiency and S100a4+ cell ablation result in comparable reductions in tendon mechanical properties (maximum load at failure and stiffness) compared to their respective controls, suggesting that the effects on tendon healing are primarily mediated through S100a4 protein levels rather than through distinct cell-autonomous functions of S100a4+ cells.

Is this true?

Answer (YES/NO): NO